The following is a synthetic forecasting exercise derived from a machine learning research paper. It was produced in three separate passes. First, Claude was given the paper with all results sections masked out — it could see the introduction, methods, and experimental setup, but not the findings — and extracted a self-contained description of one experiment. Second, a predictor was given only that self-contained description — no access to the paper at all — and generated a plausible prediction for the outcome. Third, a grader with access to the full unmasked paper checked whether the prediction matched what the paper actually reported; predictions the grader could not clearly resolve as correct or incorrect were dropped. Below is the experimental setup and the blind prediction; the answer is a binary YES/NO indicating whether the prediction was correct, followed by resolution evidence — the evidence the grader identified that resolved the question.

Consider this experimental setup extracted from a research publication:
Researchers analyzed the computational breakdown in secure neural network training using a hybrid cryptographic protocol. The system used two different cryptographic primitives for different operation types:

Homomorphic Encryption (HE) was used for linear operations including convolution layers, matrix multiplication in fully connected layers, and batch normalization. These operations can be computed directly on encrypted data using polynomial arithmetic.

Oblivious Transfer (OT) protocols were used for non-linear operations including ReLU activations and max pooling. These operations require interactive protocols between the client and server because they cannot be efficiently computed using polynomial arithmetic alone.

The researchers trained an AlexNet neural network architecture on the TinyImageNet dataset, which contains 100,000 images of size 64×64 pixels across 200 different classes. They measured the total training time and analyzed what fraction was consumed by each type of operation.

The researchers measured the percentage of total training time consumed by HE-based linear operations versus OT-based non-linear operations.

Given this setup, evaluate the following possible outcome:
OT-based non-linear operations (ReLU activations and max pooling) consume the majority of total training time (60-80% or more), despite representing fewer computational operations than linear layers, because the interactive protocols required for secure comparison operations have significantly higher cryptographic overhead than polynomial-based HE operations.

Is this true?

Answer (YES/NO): NO